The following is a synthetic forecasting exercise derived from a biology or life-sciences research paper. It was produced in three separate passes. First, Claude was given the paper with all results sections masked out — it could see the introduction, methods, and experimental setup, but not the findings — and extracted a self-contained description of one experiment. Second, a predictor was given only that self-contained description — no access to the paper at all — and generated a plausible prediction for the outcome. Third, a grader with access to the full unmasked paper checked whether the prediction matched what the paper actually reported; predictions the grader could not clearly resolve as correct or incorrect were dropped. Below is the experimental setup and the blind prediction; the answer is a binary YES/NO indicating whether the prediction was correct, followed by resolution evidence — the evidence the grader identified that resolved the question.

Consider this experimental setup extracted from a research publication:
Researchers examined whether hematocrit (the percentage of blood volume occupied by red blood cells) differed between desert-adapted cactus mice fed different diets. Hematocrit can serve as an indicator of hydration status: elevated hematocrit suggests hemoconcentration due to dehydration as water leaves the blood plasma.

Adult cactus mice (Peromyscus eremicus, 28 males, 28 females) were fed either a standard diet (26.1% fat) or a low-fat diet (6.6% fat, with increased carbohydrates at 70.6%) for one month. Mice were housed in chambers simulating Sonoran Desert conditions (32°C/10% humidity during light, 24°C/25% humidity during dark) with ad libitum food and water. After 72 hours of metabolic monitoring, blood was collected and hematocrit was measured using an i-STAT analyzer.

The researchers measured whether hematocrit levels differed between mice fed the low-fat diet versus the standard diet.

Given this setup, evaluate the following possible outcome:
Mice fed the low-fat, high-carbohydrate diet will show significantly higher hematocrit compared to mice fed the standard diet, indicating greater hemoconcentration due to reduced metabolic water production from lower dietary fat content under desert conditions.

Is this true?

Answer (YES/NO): YES